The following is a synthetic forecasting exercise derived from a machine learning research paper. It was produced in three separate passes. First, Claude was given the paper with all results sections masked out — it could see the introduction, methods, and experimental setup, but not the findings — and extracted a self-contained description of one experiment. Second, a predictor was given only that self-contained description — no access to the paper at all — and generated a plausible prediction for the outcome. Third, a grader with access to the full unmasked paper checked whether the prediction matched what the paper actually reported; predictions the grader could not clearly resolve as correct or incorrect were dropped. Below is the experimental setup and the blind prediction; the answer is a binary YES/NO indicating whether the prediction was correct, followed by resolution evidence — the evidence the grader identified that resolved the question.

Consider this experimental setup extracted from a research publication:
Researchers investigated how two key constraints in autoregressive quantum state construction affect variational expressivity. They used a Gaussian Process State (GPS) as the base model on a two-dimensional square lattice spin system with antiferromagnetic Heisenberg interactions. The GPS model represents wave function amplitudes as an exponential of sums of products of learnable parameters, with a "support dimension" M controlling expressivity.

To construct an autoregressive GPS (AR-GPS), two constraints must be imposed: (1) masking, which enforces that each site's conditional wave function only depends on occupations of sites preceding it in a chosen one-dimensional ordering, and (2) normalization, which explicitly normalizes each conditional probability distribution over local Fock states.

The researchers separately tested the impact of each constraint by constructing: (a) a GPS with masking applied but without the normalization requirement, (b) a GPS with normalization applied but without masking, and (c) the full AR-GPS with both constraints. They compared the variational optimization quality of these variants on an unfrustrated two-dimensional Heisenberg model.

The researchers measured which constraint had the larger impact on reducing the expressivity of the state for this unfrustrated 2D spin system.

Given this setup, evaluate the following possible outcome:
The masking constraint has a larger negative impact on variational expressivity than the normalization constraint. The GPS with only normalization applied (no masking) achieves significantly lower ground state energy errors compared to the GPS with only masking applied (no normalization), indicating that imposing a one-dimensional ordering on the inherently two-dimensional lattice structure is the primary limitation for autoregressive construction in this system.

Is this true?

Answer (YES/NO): NO